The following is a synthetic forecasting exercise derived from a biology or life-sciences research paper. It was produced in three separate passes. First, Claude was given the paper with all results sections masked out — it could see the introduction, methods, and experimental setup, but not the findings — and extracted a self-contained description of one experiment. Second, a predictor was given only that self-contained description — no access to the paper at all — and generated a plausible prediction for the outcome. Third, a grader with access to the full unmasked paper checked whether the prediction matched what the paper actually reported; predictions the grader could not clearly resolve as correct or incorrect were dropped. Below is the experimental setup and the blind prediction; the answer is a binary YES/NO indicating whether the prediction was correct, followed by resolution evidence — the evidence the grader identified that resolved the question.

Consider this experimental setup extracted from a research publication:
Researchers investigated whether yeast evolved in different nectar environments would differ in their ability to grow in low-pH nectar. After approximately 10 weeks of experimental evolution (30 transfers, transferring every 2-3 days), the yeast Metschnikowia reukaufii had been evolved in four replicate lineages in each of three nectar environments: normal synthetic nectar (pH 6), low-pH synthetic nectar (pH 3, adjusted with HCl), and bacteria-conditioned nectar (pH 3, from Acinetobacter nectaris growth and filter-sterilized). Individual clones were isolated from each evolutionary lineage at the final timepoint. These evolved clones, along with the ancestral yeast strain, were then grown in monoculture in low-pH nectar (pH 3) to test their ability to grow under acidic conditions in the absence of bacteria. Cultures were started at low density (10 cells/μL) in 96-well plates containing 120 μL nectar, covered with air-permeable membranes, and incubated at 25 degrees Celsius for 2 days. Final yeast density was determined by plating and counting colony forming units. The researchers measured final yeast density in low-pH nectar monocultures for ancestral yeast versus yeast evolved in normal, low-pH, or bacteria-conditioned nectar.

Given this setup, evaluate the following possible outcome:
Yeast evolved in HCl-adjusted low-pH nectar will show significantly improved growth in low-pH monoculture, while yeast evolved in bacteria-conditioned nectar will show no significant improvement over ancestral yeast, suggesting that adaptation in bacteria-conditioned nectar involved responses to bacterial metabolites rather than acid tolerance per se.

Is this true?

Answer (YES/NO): NO